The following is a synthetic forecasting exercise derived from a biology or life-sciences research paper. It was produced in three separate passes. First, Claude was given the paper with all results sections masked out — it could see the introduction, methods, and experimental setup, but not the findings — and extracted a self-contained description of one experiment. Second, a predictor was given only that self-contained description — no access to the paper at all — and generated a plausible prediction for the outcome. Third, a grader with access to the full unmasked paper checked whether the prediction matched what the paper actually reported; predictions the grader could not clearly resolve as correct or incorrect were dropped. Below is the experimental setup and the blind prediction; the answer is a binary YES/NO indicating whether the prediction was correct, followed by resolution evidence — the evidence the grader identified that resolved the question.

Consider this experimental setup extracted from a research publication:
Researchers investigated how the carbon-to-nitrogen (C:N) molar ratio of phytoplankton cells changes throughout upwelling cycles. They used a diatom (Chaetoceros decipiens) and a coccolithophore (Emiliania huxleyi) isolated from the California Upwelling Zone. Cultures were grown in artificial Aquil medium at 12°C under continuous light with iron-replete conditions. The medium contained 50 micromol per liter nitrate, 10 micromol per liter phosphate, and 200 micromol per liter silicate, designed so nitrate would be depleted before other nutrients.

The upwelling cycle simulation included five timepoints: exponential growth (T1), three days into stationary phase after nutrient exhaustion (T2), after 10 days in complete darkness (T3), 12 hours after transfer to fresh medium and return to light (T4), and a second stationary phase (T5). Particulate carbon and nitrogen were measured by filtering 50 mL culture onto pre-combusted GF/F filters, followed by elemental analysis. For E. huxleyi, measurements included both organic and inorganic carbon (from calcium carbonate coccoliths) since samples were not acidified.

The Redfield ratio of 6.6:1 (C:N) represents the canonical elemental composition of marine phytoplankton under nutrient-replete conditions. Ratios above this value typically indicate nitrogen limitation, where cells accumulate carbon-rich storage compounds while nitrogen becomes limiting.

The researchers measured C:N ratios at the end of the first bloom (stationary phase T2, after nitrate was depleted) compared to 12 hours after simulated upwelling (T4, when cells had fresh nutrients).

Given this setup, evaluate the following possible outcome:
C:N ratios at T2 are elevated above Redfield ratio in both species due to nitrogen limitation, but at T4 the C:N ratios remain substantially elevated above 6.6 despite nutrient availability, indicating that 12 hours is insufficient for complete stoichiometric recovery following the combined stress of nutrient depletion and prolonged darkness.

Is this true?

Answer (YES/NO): NO